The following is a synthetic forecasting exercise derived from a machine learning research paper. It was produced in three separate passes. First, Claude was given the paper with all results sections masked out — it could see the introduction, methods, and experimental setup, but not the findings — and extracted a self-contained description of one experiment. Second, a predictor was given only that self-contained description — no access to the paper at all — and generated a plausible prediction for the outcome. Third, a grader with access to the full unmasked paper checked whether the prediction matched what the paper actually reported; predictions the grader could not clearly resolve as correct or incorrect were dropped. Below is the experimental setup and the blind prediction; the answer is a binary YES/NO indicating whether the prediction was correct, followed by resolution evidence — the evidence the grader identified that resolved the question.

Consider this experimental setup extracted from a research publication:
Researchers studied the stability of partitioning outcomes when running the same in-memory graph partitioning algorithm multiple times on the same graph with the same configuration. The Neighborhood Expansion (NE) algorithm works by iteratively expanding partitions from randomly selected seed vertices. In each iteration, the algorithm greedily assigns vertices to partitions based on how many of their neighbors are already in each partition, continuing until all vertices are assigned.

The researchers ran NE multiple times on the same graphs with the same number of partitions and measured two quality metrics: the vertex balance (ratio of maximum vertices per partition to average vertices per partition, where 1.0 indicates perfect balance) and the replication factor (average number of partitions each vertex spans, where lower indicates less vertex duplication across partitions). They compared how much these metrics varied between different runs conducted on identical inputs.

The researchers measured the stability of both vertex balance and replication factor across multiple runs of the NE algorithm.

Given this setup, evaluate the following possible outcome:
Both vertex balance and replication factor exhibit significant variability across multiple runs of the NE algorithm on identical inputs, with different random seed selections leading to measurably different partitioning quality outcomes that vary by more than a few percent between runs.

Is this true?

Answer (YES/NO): NO